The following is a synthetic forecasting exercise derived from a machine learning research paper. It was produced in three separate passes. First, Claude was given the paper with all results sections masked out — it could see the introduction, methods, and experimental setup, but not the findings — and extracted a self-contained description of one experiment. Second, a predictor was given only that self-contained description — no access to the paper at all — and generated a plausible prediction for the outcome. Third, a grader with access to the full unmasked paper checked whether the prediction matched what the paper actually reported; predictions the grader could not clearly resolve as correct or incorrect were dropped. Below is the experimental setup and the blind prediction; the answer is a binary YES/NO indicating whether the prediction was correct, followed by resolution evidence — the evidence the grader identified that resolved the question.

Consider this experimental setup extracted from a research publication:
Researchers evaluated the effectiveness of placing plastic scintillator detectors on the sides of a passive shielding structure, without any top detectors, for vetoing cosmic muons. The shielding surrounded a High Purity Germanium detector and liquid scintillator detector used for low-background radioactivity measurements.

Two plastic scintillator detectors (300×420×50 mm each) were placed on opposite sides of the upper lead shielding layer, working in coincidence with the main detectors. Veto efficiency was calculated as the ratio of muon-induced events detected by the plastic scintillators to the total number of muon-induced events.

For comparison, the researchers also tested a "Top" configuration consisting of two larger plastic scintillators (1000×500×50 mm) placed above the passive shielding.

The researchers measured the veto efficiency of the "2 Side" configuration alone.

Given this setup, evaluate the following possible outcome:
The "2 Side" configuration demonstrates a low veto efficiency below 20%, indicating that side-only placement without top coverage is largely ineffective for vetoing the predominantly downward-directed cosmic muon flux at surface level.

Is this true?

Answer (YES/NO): NO